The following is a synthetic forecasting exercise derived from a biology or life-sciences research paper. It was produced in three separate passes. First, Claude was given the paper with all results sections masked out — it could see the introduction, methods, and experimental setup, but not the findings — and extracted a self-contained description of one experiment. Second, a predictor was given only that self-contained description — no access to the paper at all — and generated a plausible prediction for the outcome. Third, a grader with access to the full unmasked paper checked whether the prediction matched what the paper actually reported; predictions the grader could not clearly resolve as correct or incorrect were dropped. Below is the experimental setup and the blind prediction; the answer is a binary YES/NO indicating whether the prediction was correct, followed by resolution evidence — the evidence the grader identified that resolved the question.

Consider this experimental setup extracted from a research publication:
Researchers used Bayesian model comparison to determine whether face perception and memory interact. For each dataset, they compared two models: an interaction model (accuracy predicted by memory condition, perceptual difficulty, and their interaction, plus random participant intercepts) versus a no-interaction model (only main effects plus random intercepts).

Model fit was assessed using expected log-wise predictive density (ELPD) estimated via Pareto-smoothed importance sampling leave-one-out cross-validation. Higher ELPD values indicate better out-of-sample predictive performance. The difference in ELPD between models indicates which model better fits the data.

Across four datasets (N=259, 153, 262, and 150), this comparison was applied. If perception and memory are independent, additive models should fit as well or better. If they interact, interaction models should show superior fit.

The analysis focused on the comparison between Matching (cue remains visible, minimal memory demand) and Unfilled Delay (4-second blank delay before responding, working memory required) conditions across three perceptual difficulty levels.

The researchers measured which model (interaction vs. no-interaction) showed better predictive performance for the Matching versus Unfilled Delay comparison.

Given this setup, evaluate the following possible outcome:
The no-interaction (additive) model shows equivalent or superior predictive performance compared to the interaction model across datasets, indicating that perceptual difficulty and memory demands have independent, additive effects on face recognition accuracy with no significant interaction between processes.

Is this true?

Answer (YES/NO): YES